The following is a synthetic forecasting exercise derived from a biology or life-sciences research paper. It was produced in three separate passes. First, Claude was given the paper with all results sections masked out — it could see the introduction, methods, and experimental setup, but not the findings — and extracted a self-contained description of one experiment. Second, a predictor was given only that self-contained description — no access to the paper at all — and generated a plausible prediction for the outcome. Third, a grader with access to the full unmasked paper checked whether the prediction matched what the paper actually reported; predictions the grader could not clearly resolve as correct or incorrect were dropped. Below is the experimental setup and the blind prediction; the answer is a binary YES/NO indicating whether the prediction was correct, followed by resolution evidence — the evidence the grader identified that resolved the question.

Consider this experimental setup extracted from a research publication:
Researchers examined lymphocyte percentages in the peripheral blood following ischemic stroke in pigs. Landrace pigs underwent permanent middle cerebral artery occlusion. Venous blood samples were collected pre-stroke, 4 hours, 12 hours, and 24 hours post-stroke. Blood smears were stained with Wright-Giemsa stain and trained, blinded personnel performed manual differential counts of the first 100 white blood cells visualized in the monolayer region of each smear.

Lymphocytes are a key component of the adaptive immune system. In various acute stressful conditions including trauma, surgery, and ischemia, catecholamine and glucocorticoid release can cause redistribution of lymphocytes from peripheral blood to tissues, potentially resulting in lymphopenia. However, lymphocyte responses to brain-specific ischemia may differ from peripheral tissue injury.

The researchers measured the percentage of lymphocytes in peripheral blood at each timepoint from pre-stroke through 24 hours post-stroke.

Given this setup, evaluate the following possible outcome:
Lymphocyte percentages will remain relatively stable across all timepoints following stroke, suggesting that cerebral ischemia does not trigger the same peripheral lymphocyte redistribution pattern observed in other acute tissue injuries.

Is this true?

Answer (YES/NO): NO